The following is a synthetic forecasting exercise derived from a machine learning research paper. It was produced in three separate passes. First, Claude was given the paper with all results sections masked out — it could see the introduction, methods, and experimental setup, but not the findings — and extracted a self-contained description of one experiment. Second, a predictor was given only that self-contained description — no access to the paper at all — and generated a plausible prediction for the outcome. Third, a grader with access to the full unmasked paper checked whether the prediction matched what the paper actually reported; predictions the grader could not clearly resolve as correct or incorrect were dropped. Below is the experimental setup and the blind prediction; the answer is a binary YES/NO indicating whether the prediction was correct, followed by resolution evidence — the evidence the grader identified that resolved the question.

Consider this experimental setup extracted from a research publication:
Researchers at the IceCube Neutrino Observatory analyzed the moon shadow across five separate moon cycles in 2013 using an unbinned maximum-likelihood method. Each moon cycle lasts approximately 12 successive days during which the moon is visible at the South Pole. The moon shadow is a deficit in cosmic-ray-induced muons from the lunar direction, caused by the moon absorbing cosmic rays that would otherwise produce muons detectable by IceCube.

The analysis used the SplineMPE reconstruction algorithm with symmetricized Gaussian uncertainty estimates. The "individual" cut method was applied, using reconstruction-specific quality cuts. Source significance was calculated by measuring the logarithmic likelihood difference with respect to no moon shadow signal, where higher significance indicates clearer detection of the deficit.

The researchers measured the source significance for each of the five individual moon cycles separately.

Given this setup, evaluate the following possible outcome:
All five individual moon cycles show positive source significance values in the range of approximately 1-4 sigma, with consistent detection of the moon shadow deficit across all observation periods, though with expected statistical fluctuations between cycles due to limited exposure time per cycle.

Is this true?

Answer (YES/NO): NO